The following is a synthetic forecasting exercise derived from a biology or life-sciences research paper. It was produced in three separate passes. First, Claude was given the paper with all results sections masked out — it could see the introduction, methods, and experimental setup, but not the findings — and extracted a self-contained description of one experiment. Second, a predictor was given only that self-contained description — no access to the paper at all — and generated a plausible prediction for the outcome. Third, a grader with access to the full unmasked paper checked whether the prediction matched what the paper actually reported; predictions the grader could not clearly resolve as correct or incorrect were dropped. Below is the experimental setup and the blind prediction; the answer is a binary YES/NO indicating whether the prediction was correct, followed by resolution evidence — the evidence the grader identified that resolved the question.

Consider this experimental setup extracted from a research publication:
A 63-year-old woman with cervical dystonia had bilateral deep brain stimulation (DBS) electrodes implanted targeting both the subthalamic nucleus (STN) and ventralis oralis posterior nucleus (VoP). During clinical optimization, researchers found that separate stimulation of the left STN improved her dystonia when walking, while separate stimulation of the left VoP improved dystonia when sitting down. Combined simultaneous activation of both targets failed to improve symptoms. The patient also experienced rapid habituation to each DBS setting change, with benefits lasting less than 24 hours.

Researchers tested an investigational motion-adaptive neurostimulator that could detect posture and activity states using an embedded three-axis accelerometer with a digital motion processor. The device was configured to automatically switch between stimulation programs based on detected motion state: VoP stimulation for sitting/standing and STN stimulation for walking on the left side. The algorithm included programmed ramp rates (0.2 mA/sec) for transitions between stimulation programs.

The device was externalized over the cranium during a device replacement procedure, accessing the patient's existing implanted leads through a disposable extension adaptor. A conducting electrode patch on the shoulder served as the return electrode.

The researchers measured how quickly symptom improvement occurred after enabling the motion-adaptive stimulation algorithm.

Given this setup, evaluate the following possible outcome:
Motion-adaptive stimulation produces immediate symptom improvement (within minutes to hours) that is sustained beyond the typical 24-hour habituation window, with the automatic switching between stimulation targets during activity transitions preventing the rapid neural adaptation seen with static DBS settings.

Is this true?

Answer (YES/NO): YES